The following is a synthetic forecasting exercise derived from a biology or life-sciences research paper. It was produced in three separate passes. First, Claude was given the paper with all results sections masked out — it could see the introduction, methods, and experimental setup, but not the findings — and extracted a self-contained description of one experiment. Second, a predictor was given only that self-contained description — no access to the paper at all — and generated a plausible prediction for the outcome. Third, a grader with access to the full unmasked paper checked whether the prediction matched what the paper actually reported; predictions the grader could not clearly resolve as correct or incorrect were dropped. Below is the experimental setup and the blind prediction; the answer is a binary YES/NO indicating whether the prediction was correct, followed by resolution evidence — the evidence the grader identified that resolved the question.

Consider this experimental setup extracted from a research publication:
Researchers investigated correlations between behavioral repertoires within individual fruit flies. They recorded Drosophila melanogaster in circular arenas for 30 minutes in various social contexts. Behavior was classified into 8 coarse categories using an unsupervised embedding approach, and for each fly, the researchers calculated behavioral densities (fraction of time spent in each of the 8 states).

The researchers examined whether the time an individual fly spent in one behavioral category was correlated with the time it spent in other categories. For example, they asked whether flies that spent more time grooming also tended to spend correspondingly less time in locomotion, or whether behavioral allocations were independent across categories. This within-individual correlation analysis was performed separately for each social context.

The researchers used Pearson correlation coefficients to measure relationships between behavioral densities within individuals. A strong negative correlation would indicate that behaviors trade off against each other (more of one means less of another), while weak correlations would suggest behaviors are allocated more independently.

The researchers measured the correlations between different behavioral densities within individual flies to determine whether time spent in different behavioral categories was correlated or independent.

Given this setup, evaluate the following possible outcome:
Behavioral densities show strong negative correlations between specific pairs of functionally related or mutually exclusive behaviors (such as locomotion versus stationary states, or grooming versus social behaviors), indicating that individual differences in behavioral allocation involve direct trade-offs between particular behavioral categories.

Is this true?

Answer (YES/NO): YES